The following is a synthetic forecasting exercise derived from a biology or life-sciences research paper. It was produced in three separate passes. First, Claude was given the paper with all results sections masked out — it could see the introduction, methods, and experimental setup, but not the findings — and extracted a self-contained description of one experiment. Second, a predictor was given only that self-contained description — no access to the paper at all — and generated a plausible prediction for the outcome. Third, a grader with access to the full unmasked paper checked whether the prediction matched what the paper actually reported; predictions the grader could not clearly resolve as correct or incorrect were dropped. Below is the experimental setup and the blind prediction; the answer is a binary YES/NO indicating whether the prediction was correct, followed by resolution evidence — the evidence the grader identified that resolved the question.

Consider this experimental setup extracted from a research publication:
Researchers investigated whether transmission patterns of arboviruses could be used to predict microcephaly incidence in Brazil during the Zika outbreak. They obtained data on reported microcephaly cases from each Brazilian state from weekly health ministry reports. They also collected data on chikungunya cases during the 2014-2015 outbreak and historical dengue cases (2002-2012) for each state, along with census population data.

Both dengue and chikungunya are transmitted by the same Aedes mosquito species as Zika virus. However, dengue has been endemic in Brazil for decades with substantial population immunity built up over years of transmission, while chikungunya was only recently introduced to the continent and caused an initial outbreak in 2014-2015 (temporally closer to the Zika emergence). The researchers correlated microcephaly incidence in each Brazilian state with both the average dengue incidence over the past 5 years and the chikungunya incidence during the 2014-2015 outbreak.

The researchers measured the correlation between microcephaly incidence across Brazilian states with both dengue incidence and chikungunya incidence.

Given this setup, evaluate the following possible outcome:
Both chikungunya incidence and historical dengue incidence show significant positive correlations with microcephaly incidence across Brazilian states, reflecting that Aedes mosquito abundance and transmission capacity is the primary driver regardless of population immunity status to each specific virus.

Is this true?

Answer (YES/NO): NO